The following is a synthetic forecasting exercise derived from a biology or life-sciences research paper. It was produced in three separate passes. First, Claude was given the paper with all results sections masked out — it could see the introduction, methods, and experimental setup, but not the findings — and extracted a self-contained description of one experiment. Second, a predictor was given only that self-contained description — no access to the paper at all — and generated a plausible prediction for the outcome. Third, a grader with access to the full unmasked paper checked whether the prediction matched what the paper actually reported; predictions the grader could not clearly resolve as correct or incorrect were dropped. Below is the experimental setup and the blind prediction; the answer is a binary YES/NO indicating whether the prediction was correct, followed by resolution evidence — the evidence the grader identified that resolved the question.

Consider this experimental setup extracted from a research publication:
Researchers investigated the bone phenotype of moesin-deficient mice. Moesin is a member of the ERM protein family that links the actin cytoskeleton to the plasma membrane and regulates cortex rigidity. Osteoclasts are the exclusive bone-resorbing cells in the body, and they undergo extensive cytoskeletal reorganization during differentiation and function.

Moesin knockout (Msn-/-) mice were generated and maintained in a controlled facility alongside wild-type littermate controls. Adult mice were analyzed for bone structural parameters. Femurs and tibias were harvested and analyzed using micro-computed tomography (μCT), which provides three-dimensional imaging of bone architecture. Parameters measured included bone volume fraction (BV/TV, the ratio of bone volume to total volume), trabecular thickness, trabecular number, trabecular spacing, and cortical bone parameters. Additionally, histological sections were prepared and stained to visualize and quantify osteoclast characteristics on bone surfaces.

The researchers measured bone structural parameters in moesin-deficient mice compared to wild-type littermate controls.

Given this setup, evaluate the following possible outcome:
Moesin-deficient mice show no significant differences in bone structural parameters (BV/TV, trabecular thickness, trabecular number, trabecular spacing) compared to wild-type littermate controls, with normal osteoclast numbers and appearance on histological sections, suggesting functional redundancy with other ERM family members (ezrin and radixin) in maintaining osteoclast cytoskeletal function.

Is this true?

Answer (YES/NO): NO